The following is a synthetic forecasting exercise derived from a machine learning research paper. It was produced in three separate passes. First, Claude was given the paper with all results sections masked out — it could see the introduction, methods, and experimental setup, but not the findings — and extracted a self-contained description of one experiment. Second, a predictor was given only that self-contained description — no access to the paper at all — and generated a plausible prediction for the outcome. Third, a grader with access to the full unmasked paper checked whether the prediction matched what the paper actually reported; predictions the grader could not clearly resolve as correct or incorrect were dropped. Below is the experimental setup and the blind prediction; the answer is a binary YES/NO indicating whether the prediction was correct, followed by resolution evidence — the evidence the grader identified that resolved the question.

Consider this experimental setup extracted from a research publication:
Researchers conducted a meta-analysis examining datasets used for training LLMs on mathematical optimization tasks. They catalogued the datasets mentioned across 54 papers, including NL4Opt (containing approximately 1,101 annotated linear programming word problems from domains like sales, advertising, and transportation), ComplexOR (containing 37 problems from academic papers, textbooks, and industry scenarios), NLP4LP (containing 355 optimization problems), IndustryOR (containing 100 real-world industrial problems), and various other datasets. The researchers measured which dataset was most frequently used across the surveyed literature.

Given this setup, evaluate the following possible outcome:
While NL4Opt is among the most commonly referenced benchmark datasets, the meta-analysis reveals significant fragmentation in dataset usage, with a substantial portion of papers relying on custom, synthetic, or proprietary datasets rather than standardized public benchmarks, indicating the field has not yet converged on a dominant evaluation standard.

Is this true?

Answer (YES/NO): YES